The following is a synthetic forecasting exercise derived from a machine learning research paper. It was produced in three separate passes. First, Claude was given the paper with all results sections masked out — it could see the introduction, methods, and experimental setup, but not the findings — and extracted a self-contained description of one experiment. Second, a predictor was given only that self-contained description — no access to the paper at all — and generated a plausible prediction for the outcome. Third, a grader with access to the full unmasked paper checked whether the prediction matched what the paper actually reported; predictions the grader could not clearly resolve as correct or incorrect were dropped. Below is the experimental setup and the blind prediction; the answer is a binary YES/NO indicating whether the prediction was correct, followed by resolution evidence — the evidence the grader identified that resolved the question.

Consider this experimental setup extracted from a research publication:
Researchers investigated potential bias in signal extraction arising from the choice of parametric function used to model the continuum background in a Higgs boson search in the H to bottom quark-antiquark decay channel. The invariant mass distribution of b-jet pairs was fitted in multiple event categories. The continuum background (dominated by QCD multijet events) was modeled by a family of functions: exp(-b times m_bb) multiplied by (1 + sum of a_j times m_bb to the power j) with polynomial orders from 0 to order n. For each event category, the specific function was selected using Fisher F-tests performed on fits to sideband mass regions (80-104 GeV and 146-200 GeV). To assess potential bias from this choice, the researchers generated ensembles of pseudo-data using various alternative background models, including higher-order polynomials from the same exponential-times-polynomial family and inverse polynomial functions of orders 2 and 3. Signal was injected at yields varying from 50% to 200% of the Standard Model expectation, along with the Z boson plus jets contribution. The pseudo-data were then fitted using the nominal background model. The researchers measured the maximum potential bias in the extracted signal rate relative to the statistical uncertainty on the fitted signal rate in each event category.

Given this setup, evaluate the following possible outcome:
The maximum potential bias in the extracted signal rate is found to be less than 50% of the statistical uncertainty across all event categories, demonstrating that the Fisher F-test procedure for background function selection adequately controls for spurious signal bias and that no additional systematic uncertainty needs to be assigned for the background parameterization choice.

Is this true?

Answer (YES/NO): YES